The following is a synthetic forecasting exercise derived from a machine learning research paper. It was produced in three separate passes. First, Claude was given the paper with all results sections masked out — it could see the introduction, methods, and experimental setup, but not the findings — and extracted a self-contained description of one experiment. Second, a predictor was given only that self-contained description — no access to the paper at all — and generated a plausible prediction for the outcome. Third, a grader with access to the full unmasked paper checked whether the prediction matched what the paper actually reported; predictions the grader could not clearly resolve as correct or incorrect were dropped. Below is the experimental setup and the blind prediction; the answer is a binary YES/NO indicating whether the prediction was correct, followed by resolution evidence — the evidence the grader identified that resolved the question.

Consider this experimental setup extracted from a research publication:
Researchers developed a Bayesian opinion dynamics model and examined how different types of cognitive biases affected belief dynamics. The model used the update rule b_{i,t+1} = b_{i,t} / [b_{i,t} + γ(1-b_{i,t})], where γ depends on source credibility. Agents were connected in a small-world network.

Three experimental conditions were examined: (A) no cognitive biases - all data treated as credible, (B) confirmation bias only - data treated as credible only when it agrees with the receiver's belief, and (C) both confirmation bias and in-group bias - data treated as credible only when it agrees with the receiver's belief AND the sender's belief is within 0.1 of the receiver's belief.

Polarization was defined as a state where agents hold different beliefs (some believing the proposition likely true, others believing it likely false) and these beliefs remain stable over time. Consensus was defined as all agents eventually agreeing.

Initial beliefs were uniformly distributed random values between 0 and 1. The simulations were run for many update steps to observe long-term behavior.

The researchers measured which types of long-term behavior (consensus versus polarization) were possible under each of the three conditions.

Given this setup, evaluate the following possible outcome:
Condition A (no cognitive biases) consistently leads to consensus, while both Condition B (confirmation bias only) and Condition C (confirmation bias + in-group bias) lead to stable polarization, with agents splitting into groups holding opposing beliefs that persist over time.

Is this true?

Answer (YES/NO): NO